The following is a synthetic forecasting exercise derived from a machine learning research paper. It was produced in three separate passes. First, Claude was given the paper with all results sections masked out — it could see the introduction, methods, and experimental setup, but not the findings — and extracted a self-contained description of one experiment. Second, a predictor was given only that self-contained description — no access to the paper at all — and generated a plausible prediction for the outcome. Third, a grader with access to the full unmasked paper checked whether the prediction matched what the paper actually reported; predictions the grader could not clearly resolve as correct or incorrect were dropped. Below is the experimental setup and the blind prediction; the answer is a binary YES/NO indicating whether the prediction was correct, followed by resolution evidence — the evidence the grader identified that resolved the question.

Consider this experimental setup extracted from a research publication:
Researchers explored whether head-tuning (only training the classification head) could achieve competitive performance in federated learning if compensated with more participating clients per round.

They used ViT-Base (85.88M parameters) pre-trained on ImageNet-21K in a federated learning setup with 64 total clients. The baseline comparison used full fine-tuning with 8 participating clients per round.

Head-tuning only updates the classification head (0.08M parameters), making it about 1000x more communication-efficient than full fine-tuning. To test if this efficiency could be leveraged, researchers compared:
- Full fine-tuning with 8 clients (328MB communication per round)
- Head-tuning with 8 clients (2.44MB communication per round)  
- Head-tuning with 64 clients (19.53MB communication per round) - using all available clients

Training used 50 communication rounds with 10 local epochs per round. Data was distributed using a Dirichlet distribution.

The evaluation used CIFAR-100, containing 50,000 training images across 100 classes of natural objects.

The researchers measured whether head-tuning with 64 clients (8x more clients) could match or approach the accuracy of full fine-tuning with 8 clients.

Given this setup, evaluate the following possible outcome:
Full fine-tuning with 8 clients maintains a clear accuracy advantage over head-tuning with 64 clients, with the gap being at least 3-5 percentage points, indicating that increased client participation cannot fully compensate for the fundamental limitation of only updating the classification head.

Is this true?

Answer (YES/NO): YES